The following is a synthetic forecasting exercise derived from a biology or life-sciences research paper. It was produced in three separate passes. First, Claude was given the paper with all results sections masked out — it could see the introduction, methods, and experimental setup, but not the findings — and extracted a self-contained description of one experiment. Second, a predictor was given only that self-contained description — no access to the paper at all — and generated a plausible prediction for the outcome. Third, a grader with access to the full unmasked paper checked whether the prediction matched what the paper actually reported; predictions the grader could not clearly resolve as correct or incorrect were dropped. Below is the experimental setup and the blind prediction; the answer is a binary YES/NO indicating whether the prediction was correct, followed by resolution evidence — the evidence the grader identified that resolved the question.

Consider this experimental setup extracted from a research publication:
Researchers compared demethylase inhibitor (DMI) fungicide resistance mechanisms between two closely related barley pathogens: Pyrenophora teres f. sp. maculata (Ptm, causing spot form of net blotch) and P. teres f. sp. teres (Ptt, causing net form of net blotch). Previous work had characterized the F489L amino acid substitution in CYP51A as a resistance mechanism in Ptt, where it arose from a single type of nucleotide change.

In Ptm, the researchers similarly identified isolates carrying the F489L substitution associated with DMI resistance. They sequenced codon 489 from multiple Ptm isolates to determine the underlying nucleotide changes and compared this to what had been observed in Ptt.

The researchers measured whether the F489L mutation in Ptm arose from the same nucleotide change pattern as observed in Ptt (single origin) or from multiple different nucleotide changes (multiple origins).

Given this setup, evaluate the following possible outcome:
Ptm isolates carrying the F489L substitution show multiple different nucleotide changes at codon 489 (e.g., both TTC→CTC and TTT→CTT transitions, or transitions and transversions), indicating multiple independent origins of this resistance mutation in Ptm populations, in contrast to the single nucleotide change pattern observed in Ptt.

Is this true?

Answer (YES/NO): YES